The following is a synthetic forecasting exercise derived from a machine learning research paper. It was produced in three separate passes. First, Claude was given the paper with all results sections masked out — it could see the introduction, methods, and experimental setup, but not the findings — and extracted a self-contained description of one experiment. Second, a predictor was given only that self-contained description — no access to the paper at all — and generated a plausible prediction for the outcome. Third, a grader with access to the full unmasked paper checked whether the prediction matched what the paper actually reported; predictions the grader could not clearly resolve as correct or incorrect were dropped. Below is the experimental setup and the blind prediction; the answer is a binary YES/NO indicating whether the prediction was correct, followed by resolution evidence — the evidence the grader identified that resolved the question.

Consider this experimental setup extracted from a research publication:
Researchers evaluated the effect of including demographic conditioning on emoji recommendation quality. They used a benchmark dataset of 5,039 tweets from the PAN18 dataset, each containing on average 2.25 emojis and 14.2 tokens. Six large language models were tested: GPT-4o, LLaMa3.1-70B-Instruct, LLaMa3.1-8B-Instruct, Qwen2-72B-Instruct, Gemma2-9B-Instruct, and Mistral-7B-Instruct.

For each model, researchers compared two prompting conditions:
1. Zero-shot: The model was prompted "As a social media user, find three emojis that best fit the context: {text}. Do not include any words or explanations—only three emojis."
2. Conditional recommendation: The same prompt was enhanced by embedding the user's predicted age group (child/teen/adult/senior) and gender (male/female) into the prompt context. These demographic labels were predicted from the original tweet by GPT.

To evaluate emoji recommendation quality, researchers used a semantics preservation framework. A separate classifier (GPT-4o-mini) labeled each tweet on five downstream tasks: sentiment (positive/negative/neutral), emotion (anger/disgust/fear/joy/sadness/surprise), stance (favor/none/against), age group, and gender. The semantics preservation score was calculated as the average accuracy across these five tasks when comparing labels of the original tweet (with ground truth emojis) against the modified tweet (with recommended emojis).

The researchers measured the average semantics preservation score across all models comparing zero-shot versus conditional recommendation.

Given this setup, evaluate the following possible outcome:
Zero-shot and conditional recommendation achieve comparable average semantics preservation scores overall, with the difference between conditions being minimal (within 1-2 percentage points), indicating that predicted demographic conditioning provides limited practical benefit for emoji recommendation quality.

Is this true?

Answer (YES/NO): NO